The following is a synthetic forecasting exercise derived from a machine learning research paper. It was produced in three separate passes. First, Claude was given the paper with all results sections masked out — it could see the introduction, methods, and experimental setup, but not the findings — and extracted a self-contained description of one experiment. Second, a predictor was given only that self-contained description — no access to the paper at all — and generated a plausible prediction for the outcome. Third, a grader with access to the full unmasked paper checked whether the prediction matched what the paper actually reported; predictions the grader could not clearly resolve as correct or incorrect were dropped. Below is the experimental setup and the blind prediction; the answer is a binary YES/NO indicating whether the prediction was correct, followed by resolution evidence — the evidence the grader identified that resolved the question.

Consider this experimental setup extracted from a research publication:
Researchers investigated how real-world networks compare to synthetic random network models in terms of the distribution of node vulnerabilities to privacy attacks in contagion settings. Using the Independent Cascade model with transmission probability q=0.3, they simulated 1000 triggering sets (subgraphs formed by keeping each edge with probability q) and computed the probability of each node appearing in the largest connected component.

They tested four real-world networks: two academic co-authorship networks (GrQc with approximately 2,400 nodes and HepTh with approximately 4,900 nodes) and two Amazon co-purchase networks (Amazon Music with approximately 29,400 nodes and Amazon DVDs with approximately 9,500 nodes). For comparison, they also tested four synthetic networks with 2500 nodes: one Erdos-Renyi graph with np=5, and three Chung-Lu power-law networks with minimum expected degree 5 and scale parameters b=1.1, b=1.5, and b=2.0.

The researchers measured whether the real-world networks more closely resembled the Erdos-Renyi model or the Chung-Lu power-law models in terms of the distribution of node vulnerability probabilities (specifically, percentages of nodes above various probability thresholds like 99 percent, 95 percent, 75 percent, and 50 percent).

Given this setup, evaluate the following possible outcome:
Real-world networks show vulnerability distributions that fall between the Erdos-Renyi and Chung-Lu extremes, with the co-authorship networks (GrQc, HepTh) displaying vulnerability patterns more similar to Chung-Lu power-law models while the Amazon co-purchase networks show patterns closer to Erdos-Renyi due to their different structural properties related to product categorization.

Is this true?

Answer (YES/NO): NO